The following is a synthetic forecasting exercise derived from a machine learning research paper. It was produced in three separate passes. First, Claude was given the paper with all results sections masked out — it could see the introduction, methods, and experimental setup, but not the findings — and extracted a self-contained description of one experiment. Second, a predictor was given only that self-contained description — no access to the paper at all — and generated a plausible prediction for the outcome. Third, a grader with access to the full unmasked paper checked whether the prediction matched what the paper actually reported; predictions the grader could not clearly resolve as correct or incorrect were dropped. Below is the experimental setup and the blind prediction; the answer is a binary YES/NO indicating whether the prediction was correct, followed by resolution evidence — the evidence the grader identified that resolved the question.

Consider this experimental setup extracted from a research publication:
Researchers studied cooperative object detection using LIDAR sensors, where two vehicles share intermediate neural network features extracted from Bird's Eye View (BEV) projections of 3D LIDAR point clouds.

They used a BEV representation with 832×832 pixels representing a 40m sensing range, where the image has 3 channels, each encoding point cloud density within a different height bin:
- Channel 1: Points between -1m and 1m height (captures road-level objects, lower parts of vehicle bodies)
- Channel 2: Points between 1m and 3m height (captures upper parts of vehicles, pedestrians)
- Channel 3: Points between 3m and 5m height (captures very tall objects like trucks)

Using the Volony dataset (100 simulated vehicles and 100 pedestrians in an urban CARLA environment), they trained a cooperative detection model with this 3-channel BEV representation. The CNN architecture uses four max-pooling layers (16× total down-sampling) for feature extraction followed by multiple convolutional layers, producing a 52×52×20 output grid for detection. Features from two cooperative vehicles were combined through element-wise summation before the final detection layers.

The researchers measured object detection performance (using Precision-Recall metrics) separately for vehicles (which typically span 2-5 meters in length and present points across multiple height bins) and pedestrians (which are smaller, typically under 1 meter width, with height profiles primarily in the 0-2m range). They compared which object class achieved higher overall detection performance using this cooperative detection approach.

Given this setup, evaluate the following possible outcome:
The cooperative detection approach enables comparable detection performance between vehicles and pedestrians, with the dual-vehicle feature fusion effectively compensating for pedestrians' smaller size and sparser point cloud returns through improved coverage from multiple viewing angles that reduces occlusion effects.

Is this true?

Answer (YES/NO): NO